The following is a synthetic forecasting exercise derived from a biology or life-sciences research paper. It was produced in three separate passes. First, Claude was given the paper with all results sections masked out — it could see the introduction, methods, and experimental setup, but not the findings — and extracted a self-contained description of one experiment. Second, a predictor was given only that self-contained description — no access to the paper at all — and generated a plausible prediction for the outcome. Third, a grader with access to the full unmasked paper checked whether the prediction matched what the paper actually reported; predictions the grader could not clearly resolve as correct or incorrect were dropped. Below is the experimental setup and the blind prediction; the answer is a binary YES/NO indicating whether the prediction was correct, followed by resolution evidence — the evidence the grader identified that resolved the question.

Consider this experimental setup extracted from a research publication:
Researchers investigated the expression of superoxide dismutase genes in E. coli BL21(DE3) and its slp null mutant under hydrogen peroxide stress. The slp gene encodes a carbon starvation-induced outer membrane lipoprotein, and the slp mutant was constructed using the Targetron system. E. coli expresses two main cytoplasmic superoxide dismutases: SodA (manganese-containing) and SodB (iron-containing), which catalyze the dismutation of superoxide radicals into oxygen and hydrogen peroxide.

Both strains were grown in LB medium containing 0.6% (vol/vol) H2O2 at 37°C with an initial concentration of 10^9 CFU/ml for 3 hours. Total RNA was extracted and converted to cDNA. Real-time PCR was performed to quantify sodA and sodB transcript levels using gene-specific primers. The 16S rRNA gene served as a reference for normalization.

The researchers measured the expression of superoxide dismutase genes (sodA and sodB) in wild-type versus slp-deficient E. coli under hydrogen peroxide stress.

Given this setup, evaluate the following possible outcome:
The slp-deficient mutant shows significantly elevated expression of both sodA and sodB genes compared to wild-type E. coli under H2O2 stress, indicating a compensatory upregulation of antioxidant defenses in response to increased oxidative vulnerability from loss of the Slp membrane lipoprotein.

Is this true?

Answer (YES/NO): NO